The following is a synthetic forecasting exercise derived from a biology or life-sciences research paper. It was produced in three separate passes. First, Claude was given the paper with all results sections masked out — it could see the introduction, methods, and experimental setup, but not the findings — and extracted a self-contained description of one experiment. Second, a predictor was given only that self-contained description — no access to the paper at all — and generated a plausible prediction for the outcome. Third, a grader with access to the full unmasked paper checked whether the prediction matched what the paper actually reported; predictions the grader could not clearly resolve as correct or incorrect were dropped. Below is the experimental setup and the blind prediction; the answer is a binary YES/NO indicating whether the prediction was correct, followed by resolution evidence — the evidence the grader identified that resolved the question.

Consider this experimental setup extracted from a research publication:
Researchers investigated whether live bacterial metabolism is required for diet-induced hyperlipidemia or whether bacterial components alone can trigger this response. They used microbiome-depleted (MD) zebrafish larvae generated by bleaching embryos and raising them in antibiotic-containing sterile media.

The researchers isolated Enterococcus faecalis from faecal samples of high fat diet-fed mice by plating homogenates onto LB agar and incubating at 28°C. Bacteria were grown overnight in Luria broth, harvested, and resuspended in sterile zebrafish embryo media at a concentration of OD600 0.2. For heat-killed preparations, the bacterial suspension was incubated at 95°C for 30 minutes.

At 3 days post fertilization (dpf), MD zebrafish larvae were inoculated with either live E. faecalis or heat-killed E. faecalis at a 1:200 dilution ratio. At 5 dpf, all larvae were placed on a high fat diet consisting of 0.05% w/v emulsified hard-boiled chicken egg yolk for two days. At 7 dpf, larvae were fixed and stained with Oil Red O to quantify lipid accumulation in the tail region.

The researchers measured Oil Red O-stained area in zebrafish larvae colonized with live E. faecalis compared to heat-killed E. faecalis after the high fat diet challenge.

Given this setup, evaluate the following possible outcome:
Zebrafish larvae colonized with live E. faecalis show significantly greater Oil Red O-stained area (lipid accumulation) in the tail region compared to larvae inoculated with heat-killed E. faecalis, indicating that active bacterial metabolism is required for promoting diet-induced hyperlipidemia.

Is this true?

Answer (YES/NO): NO